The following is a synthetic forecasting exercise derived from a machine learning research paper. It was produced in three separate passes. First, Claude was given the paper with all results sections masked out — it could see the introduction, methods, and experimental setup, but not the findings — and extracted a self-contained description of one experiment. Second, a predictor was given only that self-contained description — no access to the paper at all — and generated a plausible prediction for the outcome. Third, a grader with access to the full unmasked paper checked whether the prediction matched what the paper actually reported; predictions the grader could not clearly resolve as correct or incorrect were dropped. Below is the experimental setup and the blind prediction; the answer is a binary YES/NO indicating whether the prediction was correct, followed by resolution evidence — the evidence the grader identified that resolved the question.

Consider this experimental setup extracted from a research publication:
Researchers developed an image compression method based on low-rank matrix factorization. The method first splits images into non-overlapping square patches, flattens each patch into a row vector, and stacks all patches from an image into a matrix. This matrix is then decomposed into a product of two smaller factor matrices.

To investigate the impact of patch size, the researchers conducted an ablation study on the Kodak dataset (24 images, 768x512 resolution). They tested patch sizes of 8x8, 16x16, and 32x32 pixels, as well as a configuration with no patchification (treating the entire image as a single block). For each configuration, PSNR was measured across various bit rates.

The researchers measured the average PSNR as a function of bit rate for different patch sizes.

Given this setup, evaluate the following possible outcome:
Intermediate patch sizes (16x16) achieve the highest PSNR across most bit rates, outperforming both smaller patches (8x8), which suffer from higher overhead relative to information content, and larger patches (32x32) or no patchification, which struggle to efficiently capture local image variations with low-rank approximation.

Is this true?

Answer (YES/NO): NO